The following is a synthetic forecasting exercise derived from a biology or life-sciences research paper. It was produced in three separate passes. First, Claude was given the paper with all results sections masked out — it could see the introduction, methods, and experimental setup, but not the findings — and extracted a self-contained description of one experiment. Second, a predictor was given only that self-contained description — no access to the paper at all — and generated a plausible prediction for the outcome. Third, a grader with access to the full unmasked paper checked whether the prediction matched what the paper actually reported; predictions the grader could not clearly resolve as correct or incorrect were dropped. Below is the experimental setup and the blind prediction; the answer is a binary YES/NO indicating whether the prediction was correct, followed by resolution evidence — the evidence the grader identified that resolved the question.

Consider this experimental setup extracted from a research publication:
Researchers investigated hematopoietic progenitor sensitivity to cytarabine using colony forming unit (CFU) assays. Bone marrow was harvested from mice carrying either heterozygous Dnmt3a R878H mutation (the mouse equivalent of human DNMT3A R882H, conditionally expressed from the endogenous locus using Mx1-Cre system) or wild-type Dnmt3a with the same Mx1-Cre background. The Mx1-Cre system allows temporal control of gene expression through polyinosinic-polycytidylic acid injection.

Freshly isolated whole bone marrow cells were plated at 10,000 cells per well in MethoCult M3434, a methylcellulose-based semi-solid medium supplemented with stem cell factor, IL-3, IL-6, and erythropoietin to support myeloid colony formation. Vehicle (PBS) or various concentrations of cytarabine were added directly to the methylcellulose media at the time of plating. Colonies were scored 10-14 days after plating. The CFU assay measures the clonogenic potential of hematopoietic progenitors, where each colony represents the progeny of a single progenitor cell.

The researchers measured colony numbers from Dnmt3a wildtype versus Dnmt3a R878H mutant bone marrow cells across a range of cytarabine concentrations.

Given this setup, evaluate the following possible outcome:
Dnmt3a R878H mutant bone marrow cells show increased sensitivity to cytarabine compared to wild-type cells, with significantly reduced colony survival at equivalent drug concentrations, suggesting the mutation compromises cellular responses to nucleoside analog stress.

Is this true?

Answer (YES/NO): YES